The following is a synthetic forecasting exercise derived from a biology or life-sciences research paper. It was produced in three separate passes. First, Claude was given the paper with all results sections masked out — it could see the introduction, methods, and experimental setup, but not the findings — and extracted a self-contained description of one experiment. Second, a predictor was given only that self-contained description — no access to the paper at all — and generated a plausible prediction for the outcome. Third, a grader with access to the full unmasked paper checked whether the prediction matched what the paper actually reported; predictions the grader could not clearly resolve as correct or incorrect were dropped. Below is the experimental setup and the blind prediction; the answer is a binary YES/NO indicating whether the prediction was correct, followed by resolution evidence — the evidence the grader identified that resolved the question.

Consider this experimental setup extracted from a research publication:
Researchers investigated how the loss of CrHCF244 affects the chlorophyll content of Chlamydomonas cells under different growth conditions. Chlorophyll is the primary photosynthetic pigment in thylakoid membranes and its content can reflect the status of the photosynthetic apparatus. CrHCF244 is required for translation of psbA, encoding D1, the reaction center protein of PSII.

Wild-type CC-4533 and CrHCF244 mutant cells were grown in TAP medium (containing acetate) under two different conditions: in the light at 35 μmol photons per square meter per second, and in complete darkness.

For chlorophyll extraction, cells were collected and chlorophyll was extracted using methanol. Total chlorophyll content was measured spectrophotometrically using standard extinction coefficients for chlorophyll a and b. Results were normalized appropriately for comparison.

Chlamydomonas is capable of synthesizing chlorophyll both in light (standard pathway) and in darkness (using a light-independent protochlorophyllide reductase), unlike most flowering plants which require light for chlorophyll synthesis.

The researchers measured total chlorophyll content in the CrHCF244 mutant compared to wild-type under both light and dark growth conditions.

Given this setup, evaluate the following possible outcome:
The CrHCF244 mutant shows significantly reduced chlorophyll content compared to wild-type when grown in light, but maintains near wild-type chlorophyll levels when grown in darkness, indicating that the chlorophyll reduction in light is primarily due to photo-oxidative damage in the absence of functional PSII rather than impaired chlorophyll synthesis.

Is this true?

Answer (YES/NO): NO